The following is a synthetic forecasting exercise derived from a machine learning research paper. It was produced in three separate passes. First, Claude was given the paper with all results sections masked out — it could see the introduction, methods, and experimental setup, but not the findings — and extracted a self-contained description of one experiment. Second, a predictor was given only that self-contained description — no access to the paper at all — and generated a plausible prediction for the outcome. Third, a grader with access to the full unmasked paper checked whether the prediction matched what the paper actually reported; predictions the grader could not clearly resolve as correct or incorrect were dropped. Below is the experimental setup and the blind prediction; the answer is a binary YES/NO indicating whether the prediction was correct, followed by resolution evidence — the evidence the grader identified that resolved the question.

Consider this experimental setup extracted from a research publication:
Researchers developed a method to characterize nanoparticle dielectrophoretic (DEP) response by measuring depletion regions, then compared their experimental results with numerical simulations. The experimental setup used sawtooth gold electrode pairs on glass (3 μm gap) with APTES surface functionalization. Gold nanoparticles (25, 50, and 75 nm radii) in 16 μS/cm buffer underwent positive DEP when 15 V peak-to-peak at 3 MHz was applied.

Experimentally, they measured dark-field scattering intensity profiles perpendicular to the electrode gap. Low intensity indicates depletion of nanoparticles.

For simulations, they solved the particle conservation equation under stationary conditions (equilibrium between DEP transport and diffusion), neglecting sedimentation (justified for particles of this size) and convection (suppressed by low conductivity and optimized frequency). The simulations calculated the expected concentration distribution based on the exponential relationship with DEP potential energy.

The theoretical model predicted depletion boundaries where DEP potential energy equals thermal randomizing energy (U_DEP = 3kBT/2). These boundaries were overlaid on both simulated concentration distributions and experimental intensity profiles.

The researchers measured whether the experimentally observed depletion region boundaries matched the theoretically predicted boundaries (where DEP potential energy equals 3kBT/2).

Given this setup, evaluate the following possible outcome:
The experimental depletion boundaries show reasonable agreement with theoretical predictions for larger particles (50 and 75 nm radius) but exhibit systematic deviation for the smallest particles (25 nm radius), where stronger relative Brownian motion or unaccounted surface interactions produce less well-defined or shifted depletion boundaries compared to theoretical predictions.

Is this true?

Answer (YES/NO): YES